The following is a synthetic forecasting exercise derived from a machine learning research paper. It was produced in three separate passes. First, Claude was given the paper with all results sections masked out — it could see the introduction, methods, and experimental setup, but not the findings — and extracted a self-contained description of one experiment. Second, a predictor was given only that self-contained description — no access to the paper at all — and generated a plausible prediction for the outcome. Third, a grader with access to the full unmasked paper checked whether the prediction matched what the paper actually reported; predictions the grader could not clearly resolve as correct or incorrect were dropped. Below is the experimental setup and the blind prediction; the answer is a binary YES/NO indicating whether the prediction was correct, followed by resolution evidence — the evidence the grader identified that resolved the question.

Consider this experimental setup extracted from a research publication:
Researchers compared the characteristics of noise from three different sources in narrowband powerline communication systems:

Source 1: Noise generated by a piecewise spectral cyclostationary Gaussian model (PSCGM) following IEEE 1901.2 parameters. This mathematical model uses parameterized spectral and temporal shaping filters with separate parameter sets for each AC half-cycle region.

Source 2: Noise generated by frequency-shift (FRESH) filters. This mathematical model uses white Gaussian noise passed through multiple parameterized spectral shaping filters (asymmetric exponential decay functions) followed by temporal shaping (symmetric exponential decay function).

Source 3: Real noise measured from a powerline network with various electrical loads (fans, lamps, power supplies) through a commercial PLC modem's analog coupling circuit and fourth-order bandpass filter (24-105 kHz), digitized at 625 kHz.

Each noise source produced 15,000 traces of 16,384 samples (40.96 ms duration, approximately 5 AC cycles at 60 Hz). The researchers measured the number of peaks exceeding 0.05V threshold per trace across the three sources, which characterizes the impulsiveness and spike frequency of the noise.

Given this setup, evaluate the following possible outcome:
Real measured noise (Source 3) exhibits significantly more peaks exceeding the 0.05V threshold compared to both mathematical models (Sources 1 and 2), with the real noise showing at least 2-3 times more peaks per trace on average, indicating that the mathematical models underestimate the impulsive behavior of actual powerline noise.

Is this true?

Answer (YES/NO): NO